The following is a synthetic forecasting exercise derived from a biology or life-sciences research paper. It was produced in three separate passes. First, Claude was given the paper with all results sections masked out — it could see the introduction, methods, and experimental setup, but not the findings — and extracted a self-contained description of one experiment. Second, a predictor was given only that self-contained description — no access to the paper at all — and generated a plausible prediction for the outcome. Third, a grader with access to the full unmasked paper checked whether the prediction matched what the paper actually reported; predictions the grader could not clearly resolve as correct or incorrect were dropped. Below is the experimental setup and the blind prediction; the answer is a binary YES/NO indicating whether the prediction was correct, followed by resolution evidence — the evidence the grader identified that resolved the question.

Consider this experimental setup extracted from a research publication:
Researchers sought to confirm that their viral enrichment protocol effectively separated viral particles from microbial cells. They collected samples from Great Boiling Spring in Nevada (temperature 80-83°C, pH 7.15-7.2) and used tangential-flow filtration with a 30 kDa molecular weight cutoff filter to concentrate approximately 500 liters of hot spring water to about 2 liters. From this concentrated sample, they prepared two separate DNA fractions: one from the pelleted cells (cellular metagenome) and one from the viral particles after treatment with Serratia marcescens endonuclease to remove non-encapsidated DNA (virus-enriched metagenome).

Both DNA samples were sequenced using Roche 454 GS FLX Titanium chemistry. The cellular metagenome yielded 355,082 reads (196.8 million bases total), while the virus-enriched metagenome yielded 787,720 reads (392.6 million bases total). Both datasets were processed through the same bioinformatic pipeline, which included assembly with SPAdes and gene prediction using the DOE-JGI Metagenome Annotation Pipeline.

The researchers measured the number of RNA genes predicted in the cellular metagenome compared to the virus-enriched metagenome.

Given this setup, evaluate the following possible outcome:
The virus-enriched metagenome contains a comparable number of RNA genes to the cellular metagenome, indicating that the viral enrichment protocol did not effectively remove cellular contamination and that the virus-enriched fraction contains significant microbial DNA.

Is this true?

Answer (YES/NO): NO